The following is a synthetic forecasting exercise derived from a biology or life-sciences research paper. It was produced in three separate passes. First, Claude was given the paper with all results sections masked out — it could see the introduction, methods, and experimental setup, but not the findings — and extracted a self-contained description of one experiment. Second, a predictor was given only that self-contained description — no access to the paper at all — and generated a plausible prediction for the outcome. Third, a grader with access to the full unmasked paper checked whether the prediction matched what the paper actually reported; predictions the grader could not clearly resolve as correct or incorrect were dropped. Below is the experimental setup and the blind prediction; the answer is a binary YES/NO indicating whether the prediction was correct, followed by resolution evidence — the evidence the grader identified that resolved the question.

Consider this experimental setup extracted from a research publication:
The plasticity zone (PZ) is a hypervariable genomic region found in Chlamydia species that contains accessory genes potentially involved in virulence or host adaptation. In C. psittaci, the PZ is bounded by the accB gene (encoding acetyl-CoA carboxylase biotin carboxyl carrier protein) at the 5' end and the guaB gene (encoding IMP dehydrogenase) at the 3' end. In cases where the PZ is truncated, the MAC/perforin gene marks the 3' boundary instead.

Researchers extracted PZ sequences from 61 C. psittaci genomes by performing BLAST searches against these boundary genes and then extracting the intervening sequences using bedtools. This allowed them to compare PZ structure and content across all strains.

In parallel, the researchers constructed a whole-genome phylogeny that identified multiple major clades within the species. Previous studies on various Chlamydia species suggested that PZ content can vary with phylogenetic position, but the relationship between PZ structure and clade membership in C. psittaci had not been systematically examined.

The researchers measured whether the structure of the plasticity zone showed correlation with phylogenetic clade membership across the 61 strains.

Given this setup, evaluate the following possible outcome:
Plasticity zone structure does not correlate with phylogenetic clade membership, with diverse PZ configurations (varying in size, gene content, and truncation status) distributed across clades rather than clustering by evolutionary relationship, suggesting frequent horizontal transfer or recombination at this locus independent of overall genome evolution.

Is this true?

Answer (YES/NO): NO